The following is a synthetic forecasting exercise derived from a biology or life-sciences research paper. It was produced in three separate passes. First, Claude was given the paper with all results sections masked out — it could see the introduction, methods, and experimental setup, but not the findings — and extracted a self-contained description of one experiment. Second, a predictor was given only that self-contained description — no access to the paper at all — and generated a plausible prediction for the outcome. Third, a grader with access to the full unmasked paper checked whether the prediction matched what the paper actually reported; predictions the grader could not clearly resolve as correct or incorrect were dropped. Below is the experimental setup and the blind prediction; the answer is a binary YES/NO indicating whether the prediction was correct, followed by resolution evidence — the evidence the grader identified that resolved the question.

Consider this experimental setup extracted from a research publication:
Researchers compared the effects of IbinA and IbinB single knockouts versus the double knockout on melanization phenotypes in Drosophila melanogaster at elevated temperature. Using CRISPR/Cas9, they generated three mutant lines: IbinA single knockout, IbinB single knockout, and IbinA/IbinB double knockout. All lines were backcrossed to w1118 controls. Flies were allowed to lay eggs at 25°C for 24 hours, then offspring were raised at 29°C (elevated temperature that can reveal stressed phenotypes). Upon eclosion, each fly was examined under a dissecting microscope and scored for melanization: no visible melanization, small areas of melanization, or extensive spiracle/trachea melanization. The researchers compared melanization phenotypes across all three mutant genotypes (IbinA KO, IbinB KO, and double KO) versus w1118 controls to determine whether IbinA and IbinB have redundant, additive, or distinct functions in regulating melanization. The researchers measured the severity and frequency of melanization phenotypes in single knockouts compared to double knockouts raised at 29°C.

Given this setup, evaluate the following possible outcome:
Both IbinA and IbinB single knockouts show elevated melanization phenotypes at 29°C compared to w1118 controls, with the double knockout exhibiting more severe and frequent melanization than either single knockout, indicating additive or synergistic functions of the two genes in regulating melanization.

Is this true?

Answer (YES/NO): NO